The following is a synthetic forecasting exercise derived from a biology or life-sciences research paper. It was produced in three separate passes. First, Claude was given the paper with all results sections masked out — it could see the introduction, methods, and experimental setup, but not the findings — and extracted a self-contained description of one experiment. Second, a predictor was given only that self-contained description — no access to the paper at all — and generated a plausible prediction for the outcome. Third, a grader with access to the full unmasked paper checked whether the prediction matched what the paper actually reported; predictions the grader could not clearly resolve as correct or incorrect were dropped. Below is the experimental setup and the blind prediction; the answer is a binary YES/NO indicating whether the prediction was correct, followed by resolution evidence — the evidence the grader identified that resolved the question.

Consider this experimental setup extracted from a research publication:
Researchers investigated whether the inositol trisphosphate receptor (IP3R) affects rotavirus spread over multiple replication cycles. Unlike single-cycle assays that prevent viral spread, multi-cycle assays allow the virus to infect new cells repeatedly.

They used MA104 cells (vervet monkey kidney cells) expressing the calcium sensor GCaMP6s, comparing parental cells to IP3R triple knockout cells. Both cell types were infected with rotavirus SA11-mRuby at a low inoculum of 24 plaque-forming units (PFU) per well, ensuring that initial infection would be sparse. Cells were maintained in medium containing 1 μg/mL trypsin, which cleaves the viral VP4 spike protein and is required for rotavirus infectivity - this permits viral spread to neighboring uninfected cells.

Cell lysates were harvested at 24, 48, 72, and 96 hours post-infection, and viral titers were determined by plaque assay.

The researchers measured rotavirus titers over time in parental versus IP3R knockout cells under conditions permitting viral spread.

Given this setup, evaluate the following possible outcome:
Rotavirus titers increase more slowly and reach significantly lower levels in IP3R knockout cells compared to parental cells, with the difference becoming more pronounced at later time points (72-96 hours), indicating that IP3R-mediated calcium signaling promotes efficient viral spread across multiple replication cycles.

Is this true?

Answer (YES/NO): NO